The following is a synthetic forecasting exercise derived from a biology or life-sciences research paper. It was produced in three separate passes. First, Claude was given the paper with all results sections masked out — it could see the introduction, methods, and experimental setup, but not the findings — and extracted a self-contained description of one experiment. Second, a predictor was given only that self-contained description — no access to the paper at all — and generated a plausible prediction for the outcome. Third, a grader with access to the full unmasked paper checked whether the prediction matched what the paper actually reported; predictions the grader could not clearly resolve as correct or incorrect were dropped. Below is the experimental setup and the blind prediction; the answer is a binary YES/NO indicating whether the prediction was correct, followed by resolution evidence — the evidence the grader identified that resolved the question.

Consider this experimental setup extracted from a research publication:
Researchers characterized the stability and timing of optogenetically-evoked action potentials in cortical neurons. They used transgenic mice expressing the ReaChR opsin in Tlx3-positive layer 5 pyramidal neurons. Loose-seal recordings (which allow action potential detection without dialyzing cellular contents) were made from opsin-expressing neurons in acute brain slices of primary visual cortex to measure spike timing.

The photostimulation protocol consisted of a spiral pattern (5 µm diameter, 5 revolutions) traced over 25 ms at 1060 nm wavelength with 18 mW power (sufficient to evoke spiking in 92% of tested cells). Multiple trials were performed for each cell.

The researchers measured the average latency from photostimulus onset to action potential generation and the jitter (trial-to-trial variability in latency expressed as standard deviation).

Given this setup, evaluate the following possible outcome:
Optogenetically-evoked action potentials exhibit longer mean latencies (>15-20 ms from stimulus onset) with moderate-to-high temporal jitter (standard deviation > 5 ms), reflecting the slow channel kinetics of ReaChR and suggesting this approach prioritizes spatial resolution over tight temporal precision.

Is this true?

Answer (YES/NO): NO